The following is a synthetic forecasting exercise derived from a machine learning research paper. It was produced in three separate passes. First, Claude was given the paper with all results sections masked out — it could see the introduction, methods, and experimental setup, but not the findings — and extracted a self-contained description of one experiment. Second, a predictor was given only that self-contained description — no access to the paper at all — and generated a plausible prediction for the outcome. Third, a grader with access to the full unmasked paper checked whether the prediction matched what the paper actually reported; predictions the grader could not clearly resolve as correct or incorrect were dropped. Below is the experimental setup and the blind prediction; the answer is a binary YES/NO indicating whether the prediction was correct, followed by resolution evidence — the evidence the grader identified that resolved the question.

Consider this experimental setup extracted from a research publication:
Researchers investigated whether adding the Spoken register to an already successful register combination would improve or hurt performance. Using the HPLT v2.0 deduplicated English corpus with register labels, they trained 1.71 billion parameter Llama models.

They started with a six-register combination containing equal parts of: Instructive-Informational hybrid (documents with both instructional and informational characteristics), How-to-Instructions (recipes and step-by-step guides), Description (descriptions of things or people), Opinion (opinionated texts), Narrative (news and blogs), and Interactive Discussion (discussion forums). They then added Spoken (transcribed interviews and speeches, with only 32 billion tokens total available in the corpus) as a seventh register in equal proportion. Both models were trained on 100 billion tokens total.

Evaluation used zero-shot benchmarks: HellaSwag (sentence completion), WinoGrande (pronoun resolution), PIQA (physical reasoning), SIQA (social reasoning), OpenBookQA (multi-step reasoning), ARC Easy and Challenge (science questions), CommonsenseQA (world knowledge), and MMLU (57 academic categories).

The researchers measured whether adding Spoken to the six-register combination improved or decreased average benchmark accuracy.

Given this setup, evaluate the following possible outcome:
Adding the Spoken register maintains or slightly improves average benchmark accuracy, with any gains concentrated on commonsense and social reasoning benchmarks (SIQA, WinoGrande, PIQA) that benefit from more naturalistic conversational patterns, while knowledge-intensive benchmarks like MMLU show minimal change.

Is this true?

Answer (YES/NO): NO